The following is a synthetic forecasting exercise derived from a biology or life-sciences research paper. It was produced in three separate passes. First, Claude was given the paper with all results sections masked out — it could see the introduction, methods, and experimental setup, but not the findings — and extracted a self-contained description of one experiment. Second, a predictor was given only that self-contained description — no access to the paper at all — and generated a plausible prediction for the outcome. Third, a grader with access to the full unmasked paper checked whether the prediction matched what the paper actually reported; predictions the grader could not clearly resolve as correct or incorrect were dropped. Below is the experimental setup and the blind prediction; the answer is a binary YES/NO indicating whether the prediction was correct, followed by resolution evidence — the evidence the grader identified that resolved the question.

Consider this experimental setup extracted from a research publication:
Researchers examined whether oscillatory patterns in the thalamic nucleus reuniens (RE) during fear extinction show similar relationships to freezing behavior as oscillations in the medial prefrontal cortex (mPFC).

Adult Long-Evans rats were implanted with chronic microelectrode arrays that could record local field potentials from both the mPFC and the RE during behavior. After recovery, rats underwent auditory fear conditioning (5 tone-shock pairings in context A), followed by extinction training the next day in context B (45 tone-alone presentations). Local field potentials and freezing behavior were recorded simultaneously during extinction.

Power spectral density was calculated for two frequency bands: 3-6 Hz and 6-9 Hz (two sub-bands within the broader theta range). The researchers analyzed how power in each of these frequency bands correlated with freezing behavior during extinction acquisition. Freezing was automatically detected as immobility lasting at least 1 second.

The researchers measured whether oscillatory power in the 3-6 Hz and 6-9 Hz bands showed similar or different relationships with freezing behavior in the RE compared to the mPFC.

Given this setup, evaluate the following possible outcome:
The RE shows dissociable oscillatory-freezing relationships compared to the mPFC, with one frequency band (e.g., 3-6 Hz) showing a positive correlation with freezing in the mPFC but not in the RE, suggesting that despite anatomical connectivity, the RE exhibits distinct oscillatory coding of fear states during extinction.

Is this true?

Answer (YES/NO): NO